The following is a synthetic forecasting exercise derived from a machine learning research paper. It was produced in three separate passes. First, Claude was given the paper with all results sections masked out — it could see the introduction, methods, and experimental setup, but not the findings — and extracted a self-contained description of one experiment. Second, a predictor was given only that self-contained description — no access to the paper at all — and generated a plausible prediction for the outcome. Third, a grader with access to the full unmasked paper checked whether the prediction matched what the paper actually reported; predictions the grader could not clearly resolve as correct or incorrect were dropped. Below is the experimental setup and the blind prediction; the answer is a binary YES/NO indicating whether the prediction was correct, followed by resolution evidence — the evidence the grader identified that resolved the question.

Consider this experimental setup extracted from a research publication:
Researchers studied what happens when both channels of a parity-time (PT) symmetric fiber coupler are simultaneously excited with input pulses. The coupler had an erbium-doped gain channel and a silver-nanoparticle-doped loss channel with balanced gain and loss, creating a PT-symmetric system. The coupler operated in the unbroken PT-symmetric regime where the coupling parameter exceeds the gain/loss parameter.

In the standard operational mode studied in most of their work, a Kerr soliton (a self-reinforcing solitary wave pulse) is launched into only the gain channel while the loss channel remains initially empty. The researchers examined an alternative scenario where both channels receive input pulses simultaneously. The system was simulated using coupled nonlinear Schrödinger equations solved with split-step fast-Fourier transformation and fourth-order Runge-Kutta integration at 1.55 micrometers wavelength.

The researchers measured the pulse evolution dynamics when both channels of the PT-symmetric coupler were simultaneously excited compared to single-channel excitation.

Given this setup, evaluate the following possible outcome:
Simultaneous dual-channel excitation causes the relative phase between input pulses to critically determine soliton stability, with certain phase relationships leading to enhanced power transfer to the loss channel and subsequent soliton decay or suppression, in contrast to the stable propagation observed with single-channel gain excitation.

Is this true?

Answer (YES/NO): NO